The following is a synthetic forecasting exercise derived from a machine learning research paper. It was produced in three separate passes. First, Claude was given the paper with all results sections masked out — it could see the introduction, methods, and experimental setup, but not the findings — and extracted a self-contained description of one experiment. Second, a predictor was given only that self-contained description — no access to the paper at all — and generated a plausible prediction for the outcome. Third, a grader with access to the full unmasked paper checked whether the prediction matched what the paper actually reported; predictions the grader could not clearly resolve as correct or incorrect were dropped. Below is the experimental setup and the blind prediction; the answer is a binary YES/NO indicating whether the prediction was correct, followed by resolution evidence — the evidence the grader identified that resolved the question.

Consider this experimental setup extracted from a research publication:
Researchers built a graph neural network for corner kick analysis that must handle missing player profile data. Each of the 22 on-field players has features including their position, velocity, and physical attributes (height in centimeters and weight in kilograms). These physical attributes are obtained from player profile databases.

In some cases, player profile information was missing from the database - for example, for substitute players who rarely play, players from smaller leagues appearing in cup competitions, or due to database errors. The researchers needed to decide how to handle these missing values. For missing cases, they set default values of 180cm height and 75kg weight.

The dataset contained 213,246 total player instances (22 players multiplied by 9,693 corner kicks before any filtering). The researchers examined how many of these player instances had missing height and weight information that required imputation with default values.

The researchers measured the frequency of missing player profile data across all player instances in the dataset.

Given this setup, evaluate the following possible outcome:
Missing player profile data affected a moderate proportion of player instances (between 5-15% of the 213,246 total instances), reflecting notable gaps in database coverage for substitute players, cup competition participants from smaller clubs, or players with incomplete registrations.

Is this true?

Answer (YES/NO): NO